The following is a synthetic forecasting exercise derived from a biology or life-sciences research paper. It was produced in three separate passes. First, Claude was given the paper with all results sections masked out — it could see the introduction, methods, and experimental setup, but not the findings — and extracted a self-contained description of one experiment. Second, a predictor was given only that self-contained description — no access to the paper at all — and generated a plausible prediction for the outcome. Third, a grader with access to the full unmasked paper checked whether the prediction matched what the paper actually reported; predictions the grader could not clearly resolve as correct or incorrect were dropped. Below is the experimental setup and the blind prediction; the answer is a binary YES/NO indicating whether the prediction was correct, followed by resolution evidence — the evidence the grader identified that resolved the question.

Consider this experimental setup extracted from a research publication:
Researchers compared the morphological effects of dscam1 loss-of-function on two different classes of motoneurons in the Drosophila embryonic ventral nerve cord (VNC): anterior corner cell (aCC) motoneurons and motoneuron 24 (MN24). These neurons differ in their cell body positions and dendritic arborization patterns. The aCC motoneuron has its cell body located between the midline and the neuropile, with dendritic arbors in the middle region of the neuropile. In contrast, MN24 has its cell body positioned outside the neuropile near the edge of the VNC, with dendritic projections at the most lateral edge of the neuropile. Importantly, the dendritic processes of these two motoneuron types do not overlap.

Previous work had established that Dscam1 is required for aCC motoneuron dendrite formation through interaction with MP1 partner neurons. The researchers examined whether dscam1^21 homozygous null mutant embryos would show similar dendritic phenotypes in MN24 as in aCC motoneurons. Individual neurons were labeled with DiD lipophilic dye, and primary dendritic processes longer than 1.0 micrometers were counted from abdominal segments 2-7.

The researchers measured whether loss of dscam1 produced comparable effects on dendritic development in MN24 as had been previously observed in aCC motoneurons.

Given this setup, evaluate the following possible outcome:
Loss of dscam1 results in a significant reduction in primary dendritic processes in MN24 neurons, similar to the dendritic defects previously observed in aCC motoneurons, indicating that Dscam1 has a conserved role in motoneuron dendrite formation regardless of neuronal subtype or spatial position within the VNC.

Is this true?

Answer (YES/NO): YES